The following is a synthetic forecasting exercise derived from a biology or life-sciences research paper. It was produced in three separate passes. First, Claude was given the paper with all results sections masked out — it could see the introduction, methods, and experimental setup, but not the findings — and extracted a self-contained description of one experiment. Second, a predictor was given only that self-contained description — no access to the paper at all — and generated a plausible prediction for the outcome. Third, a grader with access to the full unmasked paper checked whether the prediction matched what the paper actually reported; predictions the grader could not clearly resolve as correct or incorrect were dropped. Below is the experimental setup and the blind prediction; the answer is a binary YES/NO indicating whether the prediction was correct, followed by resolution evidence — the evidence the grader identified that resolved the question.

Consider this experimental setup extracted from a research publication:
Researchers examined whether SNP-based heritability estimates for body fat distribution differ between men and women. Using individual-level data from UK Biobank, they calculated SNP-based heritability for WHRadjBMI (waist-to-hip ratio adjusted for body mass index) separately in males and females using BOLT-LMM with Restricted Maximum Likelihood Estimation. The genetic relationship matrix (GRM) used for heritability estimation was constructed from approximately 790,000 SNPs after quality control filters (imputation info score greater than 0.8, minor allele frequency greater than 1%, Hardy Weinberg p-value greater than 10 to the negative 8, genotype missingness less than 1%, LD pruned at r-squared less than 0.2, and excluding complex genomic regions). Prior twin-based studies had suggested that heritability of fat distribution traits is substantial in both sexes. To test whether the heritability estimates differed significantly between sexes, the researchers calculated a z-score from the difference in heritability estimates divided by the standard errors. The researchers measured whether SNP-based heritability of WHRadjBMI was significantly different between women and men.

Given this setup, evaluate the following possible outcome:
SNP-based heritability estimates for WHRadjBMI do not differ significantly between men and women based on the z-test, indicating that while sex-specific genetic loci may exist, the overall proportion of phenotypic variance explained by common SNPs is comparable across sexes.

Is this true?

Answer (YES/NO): NO